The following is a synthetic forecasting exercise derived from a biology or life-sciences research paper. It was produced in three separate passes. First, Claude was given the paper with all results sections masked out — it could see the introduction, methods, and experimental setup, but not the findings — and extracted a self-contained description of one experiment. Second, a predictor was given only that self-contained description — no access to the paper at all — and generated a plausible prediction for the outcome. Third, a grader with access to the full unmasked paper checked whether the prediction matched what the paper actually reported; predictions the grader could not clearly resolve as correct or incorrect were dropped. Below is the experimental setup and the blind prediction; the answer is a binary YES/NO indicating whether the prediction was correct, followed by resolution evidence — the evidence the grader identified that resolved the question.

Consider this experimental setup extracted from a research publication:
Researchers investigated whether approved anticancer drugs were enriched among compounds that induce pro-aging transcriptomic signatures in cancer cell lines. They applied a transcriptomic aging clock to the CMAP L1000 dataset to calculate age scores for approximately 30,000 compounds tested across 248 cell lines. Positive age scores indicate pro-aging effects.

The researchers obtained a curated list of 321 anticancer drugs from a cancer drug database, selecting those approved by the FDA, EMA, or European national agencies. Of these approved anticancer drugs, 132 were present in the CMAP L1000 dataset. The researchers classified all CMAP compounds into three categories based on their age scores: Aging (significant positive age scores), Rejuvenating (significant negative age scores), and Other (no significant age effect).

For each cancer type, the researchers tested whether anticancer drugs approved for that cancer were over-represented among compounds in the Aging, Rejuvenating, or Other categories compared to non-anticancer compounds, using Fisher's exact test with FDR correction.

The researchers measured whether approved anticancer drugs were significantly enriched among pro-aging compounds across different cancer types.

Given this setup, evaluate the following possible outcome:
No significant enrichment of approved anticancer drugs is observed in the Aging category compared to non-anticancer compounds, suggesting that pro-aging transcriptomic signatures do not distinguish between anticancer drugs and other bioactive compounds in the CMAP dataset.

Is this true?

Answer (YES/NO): NO